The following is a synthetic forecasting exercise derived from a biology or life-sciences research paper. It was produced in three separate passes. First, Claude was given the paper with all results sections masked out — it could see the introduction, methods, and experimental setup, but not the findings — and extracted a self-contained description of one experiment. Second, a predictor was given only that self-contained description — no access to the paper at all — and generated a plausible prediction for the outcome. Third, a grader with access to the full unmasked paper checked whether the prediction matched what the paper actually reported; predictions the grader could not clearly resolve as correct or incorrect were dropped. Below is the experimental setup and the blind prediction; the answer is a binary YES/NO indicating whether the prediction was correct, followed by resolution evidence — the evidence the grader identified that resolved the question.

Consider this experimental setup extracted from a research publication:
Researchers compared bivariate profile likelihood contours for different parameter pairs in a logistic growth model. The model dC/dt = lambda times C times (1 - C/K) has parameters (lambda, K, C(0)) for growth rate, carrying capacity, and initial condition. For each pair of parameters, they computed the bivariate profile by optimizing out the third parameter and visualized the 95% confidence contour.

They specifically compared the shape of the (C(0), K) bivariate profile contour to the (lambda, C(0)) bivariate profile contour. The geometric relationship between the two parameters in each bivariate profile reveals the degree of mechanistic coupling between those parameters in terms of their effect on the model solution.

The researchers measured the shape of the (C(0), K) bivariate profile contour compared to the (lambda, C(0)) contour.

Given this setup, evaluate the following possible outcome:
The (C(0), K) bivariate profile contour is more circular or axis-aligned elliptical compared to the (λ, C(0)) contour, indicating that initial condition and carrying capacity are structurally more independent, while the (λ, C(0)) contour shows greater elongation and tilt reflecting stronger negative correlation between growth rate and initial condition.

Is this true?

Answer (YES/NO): YES